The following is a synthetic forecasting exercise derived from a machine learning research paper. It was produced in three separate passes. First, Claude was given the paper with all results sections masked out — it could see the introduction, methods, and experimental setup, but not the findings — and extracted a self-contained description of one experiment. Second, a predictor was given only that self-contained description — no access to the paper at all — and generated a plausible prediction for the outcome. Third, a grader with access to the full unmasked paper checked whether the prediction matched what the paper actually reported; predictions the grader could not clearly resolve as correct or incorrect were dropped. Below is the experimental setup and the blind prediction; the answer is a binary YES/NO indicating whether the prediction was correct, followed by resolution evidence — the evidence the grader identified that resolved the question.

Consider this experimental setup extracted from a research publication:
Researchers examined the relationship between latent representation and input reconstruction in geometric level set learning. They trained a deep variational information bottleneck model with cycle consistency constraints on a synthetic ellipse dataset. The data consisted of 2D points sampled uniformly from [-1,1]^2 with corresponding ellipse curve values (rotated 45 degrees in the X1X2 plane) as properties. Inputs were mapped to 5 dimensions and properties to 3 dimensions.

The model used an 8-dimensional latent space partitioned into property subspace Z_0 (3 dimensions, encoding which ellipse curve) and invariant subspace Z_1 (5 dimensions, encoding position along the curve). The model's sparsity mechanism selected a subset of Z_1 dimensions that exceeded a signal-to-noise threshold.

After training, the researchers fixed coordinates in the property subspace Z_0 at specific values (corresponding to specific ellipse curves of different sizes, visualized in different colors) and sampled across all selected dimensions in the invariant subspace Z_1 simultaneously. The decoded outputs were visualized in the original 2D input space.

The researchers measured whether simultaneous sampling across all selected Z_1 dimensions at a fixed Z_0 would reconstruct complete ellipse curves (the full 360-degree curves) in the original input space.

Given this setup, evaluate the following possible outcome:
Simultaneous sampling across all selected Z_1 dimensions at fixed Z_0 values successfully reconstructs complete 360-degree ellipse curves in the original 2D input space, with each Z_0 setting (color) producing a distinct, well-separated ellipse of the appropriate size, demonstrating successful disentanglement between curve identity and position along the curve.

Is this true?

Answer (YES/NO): YES